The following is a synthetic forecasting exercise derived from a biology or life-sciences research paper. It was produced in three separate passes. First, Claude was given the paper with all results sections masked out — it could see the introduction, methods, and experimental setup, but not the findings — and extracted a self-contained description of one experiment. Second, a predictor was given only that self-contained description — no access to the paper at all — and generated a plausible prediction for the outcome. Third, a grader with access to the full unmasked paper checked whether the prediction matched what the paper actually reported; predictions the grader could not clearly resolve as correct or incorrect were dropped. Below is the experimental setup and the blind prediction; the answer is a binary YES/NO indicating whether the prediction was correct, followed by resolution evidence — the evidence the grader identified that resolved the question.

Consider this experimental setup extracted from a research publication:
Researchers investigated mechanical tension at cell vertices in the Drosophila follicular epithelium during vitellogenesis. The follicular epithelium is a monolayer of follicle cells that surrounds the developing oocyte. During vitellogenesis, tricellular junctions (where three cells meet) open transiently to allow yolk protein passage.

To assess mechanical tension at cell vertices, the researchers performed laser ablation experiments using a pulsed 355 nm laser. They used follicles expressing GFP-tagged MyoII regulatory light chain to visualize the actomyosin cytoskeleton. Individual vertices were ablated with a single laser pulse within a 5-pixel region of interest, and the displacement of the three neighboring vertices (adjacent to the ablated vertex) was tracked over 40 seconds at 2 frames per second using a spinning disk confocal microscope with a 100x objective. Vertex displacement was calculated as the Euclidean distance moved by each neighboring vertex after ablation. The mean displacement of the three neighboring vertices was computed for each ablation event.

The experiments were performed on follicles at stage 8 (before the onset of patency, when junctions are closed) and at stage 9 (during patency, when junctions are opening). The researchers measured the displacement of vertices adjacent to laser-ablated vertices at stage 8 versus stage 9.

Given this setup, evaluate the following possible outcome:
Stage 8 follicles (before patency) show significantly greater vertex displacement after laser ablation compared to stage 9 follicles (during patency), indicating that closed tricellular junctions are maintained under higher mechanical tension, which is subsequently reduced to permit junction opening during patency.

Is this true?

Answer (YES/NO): YES